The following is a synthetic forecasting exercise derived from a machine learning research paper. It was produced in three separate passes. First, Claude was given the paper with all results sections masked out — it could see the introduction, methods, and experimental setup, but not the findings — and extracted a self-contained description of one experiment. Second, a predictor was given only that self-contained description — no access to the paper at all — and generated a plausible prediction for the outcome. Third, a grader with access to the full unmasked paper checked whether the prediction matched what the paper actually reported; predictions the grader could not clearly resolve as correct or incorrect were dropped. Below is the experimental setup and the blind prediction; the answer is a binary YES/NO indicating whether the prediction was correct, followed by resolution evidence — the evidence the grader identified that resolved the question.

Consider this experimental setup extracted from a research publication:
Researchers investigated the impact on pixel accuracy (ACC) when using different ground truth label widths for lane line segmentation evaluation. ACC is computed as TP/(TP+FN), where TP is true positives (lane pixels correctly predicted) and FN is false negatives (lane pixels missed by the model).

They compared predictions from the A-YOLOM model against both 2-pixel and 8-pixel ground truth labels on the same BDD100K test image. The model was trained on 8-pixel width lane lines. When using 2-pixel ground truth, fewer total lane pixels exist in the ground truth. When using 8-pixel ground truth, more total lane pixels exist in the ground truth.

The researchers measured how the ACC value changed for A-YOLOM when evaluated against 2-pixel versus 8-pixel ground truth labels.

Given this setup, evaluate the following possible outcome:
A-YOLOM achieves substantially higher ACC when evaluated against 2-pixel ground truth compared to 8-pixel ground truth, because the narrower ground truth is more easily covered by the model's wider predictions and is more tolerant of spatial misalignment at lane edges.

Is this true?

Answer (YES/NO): YES